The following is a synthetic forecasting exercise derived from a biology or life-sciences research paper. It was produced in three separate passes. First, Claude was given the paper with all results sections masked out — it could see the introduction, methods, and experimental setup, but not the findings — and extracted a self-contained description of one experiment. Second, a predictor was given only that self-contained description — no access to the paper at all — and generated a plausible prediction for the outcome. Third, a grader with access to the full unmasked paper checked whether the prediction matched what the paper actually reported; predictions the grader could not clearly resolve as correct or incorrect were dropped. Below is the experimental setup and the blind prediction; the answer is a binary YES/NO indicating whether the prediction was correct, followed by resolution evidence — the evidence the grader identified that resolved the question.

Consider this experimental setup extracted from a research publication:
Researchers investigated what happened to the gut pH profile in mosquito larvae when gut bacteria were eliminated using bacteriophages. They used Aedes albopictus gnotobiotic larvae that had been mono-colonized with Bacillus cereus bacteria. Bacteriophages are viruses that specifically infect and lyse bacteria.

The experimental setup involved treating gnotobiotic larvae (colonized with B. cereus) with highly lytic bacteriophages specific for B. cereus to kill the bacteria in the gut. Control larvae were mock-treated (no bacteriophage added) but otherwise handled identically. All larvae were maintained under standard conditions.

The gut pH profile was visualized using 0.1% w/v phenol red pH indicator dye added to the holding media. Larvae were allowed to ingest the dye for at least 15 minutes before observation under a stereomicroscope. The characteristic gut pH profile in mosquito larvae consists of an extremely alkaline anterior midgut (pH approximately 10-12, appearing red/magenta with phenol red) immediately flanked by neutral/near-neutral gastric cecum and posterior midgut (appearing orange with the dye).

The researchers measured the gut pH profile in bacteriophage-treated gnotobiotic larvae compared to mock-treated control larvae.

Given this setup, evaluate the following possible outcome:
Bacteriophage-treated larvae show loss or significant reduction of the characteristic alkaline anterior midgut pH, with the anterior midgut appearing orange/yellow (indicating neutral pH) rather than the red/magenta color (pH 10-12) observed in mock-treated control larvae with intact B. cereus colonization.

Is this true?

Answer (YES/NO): YES